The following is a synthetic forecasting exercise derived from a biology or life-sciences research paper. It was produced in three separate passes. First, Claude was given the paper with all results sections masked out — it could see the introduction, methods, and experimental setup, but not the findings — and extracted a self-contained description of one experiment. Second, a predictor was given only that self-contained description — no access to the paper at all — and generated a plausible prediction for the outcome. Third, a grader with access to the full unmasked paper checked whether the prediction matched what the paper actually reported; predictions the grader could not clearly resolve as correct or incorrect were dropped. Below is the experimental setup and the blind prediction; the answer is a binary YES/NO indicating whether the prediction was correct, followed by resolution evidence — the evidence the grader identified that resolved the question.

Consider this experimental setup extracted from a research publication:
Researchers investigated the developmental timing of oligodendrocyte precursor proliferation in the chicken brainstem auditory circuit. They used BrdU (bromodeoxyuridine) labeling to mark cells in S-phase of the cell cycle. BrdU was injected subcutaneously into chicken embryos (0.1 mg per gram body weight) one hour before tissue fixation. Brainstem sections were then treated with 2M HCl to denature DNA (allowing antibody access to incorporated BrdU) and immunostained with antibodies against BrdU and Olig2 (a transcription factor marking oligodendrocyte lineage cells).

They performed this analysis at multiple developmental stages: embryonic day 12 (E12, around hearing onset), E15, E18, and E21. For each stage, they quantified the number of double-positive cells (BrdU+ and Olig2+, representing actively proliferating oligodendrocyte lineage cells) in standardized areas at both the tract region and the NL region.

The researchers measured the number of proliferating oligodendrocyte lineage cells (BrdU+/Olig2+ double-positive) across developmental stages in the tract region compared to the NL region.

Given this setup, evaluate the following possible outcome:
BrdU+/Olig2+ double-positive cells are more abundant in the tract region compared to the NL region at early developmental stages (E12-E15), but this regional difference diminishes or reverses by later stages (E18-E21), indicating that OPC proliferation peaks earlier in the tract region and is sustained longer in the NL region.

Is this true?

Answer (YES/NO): NO